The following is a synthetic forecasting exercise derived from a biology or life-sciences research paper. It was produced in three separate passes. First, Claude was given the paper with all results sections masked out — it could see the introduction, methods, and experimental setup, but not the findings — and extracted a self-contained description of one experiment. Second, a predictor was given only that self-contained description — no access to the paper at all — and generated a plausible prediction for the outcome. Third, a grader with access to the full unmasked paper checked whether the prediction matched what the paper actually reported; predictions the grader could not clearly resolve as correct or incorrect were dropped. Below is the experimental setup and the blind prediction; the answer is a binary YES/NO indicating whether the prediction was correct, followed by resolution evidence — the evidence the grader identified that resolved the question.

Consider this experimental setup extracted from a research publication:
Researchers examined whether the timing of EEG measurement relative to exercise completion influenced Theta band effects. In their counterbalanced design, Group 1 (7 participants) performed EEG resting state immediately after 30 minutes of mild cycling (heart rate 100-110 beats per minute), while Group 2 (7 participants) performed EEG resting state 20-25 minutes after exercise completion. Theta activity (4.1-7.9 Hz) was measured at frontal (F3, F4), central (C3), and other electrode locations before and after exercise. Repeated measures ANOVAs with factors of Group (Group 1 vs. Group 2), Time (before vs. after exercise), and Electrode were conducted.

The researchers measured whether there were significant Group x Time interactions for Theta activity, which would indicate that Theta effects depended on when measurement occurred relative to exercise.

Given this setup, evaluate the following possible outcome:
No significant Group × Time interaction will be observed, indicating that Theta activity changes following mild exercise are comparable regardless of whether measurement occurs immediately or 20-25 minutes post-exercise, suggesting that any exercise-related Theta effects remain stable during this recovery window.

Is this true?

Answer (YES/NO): NO